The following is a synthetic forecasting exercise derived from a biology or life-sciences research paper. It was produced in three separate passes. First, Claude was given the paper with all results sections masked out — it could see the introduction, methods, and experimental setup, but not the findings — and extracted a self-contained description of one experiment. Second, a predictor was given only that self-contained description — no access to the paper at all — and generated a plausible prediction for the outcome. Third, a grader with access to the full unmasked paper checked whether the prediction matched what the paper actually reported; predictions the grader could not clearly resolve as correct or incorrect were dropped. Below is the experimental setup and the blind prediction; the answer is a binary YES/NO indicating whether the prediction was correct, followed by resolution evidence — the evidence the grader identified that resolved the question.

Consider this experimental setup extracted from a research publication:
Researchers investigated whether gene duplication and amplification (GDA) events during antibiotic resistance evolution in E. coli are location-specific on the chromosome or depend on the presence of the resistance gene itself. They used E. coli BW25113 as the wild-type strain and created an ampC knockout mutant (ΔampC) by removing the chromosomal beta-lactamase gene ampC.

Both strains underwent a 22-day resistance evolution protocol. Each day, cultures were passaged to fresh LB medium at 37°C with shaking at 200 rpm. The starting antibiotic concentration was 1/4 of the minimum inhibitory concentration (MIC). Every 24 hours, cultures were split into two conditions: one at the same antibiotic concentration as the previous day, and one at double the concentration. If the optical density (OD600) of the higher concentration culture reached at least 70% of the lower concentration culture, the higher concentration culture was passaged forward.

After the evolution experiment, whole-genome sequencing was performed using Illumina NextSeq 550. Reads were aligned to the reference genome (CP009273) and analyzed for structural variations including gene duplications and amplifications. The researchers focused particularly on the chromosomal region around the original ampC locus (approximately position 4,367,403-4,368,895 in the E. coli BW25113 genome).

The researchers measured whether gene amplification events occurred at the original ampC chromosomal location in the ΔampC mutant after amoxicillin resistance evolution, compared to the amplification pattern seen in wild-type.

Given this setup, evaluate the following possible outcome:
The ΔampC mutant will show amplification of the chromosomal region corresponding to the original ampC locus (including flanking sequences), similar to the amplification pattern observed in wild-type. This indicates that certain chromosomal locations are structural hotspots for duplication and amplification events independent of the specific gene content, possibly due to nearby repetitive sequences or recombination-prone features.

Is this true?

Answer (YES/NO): NO